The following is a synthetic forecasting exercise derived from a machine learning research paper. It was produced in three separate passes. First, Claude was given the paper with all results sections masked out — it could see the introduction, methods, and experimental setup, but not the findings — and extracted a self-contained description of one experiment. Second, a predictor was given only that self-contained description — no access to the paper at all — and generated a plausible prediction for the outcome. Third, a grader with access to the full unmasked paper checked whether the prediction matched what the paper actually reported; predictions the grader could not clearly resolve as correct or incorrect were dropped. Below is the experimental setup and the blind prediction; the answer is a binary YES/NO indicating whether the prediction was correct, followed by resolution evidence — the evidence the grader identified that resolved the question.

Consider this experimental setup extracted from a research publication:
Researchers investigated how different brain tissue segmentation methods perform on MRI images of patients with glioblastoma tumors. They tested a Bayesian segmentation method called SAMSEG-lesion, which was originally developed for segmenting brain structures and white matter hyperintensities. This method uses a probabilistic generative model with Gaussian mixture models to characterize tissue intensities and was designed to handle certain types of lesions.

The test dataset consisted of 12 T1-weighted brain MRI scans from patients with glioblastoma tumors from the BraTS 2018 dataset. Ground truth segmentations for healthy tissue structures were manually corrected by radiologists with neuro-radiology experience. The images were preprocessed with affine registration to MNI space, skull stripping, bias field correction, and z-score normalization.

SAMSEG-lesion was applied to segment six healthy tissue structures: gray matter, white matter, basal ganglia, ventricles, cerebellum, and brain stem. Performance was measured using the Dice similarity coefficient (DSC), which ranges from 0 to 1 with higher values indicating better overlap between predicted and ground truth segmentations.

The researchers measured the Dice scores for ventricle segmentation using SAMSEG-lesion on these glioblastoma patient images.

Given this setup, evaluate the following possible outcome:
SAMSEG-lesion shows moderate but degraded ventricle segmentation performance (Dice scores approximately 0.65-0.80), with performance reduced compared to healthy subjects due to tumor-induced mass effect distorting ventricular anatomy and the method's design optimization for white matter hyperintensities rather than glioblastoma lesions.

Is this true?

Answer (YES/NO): NO